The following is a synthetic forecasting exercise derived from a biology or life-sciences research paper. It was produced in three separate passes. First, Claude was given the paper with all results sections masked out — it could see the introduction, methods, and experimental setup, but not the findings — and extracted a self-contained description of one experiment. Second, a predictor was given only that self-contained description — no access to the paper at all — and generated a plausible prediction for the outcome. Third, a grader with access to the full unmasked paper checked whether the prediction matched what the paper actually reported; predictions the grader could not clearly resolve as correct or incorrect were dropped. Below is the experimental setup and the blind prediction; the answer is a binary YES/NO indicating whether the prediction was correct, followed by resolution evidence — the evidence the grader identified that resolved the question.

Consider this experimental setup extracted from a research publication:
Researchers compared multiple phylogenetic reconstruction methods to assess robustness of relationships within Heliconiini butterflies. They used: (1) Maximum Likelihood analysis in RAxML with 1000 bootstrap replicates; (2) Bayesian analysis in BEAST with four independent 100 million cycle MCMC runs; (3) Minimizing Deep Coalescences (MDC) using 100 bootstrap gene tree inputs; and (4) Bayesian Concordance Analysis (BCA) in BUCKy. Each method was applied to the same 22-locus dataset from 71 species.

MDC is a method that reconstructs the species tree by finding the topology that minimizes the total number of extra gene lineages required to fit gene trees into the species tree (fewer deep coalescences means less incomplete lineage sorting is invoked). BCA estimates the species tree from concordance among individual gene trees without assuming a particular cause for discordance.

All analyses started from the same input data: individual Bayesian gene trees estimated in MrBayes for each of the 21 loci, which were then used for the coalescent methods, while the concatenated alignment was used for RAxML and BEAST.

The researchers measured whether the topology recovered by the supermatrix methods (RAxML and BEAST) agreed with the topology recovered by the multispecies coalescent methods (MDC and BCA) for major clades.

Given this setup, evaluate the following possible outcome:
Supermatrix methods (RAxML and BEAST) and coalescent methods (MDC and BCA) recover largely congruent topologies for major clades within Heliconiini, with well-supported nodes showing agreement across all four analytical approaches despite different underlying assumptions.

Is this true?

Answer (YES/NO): NO